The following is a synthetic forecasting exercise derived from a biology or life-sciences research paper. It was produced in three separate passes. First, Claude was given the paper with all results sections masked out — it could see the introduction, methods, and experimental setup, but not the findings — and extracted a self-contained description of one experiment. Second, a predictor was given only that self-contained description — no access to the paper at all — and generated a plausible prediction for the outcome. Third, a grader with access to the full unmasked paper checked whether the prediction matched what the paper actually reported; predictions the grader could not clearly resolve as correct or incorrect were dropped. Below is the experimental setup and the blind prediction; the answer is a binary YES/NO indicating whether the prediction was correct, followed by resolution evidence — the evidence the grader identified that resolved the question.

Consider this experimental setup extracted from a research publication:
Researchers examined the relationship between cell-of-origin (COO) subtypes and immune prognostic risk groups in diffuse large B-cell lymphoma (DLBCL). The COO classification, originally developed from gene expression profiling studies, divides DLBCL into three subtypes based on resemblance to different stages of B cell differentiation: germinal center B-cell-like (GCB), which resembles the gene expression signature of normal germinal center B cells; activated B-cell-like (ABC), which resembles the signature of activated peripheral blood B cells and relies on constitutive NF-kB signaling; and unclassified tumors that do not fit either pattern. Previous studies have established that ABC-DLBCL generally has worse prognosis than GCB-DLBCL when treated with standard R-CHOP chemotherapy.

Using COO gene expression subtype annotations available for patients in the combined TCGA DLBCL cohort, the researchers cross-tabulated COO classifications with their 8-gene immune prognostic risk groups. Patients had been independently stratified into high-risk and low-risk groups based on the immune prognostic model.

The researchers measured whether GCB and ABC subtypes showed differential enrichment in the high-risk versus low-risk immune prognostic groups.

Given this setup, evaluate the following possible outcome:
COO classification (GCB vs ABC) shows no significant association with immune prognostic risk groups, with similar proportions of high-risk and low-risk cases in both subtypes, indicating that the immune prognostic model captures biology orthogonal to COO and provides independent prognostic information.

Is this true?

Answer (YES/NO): NO